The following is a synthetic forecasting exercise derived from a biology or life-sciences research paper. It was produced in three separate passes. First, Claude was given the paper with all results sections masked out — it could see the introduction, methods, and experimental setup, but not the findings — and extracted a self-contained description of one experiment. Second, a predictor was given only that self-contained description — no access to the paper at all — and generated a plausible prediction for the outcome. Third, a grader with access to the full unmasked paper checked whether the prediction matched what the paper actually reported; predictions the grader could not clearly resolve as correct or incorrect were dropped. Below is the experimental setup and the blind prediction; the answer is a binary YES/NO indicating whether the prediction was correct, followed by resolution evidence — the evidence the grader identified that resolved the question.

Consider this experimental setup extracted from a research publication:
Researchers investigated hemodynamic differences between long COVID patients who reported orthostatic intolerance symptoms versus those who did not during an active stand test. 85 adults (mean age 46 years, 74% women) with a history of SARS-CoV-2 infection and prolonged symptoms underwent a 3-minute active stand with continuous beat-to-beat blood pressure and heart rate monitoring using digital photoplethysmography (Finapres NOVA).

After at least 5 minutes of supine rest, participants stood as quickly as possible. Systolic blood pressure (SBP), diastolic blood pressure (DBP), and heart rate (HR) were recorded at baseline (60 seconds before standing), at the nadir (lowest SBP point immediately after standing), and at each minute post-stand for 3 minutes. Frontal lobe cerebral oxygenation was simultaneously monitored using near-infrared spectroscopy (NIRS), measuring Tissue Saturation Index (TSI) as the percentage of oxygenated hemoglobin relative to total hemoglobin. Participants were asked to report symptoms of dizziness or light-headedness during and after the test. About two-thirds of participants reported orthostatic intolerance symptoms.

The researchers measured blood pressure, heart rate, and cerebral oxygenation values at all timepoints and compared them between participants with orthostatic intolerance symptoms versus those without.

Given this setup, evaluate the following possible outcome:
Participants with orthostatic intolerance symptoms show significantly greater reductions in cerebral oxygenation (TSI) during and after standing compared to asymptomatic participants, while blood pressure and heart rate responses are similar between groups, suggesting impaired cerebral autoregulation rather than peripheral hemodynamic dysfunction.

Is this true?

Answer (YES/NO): NO